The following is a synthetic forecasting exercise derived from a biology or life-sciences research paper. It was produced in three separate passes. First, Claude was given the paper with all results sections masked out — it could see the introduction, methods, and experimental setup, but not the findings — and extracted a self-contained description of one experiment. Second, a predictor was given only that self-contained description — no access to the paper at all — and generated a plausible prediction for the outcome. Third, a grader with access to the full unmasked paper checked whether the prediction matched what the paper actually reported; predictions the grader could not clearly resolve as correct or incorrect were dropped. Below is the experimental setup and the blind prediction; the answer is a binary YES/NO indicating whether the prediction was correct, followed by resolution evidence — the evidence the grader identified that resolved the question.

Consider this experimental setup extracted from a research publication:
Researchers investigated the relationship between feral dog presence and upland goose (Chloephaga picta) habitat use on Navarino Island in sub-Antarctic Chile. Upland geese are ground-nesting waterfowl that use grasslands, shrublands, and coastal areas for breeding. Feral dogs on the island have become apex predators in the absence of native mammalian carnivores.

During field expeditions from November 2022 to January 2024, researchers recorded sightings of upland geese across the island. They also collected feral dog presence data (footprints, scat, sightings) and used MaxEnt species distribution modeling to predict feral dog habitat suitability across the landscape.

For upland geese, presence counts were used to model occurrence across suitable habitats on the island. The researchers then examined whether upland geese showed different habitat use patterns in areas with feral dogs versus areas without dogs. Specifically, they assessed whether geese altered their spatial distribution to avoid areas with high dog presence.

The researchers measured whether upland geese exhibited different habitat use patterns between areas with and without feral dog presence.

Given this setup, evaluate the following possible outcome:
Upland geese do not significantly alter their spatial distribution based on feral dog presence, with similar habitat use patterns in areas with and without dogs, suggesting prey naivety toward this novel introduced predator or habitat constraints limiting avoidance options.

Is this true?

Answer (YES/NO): NO